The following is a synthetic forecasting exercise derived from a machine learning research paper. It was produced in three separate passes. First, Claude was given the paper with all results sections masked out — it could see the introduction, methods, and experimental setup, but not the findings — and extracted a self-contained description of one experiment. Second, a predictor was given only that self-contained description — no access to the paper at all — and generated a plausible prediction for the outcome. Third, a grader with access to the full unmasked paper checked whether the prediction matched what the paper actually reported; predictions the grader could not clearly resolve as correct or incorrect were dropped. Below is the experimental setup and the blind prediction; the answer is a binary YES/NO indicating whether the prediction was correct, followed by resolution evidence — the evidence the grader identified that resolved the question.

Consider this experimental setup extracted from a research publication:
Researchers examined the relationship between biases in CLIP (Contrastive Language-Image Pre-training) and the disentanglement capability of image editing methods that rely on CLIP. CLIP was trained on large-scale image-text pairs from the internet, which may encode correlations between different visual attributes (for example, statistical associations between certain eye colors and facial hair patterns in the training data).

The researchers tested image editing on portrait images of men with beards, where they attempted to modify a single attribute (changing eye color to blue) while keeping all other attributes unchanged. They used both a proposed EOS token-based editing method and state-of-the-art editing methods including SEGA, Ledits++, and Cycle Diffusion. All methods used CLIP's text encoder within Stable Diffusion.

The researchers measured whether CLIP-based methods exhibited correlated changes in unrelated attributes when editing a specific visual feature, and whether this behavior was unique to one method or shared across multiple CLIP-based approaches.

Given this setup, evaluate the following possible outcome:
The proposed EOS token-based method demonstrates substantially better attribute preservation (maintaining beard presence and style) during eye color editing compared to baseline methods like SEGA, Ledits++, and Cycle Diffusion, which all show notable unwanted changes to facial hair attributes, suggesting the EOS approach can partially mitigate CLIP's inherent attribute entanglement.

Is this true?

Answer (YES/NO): NO